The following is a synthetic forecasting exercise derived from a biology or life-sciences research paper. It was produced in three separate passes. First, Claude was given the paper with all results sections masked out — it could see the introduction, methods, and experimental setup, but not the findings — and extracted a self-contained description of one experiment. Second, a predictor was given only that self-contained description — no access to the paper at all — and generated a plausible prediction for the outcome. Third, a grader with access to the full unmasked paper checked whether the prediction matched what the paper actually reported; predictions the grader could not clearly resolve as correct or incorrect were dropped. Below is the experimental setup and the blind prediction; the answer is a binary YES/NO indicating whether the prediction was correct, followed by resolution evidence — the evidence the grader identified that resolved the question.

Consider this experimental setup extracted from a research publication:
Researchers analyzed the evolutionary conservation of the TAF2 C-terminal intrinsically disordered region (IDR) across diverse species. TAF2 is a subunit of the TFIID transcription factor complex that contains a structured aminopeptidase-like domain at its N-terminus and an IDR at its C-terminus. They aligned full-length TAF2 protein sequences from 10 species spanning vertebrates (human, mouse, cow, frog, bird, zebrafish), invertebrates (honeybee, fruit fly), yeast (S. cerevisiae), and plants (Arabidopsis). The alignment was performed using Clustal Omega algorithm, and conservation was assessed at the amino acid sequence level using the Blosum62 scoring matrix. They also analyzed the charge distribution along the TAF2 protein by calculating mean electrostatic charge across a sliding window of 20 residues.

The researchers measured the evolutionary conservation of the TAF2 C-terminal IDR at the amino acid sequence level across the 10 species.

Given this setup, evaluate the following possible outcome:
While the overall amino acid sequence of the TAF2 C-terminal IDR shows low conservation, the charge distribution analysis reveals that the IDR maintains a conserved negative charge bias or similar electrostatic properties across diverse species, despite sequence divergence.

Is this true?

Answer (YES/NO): NO